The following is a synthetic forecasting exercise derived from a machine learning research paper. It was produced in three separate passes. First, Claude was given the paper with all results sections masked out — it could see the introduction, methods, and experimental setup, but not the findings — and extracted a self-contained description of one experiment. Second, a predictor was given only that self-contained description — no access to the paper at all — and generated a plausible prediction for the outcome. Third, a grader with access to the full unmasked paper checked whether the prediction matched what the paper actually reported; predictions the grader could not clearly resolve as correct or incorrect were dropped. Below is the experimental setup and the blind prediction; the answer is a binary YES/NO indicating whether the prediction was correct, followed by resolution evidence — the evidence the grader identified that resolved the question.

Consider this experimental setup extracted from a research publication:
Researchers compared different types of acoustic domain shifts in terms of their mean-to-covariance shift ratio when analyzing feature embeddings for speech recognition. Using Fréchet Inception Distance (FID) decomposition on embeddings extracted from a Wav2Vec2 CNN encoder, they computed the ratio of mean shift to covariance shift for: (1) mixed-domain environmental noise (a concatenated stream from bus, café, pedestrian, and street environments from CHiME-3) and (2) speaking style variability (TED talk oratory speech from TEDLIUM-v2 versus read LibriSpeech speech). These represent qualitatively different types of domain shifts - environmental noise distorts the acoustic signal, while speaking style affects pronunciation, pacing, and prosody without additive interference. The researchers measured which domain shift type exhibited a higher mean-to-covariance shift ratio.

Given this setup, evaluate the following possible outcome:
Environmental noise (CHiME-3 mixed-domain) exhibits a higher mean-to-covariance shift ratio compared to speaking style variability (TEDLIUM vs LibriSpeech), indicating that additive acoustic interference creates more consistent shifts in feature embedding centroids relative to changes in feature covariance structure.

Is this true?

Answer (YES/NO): YES